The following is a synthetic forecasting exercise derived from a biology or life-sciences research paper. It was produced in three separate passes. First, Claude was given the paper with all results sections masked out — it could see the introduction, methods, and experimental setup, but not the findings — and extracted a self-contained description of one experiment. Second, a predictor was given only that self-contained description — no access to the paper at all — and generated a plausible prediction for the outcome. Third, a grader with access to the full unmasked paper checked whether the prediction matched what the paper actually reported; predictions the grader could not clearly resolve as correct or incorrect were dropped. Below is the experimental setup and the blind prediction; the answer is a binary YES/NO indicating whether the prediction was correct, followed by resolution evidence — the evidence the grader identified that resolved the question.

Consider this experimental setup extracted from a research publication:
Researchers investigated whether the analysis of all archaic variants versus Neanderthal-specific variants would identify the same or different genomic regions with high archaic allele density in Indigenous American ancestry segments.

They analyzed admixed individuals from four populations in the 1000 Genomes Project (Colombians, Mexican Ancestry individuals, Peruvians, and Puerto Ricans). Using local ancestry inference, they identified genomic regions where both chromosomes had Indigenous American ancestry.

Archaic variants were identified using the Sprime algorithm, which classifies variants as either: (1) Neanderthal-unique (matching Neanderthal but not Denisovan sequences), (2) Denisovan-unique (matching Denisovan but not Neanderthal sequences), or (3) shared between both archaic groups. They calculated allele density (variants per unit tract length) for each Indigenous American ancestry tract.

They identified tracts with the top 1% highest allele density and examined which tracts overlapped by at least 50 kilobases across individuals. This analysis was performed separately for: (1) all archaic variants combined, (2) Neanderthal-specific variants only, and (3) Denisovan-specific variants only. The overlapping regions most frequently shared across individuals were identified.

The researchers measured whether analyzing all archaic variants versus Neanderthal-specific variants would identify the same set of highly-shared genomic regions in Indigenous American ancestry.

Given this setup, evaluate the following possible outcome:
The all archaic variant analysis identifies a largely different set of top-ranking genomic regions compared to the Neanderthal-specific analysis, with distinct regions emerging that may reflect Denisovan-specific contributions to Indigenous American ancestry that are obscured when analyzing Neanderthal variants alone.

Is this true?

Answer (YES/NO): NO